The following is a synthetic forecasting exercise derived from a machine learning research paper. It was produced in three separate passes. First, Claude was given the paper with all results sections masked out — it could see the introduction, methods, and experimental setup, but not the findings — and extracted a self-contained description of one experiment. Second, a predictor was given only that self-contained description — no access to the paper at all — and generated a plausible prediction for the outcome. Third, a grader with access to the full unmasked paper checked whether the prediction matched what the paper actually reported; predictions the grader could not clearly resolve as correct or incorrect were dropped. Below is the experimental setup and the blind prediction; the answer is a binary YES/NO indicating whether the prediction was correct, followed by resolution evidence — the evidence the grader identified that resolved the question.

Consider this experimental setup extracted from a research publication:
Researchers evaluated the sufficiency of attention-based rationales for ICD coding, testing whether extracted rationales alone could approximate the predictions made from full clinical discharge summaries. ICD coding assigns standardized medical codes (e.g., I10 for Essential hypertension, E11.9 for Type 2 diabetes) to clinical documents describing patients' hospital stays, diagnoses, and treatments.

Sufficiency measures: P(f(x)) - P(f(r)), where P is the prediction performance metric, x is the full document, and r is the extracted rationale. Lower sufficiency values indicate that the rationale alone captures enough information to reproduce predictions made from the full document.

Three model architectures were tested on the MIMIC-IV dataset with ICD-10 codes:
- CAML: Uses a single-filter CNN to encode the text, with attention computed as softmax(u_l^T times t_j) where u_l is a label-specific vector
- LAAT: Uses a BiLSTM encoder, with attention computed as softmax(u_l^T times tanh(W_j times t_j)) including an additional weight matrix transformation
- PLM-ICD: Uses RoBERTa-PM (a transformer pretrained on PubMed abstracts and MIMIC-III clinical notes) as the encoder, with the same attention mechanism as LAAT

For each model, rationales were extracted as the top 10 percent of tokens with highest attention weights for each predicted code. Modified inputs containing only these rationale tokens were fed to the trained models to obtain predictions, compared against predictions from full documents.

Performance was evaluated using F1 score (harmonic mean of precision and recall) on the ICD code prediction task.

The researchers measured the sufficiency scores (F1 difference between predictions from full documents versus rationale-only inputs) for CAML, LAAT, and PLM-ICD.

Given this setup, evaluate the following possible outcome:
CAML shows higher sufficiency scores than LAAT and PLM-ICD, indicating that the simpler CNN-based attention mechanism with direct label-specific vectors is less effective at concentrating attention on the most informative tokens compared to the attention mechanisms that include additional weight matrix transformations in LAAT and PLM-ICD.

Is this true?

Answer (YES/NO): YES